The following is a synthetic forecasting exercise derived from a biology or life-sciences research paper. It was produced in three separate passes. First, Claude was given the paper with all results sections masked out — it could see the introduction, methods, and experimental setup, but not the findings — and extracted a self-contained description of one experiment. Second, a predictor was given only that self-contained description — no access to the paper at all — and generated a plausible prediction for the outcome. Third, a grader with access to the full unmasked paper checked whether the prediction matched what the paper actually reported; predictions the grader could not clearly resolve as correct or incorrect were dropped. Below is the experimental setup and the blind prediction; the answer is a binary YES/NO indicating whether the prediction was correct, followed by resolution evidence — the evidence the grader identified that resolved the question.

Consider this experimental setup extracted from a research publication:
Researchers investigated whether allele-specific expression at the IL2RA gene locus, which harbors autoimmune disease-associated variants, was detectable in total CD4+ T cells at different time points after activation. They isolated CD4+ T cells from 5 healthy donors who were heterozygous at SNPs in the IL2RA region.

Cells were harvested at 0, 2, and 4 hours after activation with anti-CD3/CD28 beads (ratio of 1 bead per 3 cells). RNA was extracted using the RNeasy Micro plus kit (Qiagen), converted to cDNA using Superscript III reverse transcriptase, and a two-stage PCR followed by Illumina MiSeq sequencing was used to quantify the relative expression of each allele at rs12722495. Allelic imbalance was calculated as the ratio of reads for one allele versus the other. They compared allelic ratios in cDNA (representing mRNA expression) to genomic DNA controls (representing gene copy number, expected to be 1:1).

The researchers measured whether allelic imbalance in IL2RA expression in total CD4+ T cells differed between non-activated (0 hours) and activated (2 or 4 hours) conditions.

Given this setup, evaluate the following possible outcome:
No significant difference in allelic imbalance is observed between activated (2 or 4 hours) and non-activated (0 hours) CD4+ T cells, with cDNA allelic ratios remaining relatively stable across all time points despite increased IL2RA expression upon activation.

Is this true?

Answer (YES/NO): NO